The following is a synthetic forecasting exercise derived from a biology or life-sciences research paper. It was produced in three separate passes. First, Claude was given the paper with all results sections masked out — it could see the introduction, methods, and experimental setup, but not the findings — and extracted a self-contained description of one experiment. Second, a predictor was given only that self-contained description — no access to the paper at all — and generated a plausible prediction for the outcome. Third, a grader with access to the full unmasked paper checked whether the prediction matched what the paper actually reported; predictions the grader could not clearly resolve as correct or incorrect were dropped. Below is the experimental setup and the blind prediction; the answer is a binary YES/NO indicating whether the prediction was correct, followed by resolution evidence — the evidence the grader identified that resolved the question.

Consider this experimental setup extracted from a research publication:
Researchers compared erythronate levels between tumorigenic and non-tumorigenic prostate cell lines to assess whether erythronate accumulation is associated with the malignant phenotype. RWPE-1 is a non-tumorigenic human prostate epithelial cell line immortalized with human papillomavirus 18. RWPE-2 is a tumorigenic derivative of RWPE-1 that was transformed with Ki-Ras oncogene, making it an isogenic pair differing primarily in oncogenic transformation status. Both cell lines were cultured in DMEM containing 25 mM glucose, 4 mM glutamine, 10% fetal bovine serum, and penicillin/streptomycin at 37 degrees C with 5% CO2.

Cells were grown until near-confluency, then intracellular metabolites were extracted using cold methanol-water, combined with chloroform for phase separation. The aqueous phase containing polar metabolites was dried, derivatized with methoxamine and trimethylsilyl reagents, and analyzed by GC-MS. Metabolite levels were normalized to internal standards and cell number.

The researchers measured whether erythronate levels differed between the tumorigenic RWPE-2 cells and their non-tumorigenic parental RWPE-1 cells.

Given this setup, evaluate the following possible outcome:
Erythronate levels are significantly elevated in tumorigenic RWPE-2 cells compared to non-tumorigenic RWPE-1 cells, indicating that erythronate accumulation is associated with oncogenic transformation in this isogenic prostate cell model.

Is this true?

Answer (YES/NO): YES